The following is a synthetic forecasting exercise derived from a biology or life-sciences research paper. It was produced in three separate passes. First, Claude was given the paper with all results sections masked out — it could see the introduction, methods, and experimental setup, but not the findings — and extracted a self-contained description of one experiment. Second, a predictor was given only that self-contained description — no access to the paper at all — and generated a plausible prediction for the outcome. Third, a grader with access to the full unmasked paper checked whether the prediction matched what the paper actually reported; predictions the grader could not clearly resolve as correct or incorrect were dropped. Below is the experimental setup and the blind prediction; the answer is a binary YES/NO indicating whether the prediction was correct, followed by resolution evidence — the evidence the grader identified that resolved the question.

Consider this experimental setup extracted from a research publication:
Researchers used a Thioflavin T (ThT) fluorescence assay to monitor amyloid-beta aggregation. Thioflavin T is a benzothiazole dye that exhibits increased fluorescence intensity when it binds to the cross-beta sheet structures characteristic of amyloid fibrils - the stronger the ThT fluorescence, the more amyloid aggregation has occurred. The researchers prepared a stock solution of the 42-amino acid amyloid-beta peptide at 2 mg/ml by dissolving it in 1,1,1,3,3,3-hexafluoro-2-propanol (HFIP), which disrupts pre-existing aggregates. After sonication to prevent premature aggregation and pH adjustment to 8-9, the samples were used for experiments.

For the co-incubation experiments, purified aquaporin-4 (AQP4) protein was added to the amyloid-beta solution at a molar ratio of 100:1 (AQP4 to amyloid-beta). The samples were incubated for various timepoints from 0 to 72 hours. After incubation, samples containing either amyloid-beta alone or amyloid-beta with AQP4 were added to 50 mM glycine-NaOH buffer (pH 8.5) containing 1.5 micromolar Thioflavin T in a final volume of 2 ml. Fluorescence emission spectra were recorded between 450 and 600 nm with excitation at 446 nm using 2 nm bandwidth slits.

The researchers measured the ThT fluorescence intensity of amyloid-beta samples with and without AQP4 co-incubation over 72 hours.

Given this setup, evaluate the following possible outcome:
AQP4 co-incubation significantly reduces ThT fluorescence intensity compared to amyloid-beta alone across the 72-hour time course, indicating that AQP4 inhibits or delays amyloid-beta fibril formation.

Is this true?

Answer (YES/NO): NO